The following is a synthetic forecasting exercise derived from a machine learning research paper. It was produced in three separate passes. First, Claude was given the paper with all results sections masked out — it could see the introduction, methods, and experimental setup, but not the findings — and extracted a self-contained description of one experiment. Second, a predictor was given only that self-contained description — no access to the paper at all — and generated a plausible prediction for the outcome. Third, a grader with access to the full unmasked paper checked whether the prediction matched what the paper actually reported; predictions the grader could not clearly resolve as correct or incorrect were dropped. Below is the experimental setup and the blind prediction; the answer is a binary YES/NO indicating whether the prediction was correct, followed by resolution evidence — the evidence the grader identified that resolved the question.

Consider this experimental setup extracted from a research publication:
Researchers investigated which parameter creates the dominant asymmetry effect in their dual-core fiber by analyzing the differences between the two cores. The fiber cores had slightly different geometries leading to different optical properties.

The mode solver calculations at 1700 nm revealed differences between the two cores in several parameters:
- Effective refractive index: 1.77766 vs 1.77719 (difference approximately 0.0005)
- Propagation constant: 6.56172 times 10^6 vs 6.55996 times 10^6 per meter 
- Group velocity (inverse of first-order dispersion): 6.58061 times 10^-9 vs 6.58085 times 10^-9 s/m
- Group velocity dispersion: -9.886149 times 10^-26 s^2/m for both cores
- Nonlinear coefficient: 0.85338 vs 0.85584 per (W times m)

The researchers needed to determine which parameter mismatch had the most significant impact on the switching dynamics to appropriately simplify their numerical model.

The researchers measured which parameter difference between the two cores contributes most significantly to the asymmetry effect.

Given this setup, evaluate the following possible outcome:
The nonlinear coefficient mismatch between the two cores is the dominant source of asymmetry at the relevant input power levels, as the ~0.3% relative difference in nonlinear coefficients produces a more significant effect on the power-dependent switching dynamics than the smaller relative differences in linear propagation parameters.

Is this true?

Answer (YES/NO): NO